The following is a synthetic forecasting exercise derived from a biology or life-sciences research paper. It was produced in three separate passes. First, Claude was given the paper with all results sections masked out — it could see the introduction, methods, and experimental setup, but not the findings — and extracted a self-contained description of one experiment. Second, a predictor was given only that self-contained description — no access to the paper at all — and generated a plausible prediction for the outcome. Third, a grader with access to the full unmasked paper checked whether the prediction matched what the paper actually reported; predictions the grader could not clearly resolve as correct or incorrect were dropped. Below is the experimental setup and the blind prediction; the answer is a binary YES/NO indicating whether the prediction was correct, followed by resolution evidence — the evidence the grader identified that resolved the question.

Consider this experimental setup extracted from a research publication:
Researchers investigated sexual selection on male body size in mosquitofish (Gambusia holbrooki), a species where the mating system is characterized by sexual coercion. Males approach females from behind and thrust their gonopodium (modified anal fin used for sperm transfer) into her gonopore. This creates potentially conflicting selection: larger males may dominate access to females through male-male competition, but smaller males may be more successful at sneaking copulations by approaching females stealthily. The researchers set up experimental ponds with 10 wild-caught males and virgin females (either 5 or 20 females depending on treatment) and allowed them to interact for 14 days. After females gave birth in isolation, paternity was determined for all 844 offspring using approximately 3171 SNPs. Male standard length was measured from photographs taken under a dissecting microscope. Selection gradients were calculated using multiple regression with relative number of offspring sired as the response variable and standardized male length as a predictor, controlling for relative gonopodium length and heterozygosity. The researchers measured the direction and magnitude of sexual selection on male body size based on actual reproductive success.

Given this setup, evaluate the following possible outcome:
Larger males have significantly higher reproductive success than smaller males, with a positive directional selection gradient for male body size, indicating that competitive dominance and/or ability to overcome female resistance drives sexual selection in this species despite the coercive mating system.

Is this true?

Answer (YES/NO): NO